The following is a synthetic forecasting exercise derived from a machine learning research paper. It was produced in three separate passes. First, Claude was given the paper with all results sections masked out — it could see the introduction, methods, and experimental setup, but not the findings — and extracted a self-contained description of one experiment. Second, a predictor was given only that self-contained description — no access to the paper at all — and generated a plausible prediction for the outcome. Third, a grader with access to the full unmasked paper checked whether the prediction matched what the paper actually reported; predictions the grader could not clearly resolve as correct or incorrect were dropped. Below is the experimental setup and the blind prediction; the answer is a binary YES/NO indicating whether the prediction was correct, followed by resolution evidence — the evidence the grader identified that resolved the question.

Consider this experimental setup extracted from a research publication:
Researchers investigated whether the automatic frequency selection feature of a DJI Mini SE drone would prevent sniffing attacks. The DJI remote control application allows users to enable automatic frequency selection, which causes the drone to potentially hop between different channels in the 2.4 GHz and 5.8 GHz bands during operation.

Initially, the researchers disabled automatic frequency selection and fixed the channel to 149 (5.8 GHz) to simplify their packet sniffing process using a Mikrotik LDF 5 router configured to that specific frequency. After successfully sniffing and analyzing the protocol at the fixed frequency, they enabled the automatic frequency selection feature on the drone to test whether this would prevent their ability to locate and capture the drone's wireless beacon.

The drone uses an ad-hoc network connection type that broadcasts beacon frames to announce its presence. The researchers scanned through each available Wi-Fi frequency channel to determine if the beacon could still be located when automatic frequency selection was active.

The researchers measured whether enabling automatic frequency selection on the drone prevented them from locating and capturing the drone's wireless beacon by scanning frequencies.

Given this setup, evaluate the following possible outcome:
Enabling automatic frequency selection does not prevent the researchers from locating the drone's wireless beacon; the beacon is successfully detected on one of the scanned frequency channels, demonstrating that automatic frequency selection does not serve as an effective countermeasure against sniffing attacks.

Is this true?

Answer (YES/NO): YES